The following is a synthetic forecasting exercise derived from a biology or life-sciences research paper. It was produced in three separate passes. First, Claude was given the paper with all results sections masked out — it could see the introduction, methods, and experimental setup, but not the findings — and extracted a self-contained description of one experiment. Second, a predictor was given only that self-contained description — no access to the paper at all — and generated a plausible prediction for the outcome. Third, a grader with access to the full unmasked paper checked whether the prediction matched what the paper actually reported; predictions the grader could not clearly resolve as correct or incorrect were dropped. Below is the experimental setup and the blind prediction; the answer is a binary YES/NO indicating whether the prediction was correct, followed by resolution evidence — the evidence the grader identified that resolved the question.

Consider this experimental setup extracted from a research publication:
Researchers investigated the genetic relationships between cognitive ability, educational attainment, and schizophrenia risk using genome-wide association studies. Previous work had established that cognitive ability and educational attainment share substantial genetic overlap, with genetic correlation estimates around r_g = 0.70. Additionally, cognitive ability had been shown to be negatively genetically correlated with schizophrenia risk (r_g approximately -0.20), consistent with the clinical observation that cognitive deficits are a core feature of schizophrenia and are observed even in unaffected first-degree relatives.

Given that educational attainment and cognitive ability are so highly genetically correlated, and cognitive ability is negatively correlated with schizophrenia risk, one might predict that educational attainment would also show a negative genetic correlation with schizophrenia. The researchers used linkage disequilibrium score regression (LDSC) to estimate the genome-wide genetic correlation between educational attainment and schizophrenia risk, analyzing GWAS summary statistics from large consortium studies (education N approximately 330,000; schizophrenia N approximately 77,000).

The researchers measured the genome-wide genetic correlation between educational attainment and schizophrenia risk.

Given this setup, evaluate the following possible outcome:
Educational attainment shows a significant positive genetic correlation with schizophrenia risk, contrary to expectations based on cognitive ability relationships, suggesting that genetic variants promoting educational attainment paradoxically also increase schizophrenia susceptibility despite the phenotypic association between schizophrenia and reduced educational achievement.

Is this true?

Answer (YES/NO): YES